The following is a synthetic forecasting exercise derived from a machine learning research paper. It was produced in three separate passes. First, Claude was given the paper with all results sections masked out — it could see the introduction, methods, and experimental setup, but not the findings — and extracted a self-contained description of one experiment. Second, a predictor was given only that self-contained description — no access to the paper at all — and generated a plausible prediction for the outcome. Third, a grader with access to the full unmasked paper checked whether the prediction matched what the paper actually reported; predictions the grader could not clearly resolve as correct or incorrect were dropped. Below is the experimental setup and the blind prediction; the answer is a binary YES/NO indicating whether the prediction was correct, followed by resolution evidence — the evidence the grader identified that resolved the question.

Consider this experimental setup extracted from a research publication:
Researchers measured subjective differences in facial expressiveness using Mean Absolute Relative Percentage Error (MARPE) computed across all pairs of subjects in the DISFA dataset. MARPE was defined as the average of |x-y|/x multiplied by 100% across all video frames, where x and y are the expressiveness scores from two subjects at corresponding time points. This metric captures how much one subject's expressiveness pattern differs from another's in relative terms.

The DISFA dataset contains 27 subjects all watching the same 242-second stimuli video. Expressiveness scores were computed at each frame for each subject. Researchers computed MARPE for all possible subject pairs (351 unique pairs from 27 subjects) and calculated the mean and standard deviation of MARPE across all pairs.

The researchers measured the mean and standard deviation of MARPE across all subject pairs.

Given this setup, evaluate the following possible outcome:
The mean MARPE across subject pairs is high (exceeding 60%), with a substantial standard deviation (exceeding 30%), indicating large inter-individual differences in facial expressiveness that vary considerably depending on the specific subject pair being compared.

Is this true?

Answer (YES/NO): YES